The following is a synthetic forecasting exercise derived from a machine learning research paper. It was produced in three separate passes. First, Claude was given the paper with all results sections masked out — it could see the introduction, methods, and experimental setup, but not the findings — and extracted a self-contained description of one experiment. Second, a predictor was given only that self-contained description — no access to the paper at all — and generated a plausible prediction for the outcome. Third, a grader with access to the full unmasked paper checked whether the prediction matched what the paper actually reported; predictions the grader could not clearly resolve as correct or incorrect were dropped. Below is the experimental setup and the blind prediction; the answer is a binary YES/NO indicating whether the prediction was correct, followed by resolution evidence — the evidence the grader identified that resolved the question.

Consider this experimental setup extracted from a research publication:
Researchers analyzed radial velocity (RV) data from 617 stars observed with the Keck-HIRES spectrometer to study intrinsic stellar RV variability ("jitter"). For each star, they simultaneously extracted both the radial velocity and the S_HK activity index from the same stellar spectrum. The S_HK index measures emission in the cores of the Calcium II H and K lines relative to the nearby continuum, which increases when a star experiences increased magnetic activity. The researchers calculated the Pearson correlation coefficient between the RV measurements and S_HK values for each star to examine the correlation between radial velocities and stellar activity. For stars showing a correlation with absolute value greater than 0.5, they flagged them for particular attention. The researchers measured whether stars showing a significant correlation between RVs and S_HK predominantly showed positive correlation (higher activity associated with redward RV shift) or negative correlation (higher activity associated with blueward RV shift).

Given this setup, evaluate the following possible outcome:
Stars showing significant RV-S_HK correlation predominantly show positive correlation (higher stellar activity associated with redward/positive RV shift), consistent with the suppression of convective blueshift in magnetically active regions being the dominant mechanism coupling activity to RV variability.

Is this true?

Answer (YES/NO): YES